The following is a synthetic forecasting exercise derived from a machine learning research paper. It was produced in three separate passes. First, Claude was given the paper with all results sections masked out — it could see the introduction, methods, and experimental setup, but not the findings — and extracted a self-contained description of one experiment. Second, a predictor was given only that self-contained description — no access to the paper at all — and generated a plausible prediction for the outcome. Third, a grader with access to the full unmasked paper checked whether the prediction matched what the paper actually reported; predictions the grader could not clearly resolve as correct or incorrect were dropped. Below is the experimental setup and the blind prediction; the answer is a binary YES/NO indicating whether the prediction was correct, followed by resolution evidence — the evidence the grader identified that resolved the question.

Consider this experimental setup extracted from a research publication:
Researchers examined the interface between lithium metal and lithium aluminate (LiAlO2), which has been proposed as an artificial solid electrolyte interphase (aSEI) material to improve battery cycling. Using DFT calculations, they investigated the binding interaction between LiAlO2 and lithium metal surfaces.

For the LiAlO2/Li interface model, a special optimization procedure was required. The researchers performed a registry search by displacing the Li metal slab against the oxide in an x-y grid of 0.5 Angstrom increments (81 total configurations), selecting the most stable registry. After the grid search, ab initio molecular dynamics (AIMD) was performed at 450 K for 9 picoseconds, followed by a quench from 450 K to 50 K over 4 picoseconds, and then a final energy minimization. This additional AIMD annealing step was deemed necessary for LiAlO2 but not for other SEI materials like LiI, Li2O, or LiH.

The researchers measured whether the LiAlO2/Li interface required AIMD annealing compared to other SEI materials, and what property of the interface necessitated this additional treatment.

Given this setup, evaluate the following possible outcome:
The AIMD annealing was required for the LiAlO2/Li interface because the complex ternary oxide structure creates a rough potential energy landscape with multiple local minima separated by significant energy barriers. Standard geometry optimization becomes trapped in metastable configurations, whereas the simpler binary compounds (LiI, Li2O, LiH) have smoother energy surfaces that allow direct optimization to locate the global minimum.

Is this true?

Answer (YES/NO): NO